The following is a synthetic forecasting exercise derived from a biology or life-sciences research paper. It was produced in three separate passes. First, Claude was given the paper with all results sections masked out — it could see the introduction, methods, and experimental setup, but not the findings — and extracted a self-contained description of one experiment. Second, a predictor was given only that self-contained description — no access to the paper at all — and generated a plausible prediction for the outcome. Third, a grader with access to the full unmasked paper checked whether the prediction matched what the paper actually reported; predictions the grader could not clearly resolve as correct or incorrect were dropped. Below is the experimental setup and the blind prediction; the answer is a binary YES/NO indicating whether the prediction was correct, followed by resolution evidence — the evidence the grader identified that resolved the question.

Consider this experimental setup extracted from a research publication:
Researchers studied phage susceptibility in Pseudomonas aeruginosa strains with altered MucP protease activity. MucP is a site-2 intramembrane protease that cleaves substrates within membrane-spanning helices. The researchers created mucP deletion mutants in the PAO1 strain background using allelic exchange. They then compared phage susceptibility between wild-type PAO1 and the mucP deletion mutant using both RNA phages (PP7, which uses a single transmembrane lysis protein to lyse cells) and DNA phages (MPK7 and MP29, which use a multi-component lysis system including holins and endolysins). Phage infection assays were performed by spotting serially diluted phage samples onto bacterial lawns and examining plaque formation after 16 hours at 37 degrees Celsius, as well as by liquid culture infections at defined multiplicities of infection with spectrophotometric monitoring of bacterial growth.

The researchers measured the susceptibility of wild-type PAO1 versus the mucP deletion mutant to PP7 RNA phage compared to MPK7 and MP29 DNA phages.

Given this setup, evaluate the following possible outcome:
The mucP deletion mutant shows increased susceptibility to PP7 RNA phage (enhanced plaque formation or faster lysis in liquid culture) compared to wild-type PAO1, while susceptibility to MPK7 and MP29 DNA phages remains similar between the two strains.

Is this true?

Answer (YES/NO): YES